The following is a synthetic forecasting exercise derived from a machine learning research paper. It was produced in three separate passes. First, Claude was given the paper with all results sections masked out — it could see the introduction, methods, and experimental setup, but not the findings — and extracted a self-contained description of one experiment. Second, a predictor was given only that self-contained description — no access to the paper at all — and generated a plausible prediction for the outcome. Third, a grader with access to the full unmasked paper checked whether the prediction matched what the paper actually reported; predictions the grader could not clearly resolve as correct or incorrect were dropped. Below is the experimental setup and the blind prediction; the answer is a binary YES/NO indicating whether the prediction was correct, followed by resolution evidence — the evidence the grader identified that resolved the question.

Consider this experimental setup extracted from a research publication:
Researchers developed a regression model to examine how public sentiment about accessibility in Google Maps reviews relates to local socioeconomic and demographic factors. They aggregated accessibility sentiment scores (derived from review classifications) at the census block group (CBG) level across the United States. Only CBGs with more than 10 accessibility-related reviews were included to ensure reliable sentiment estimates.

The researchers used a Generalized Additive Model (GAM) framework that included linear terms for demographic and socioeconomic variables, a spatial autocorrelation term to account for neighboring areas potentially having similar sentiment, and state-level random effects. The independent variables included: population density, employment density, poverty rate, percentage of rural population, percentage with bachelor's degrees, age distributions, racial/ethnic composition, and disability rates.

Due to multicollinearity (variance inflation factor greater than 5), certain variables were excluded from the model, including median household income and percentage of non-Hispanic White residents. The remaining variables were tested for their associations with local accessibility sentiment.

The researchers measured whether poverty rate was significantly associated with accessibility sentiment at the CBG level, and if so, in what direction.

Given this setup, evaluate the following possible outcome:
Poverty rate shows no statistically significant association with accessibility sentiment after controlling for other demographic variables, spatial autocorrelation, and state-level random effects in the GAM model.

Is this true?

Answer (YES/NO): NO